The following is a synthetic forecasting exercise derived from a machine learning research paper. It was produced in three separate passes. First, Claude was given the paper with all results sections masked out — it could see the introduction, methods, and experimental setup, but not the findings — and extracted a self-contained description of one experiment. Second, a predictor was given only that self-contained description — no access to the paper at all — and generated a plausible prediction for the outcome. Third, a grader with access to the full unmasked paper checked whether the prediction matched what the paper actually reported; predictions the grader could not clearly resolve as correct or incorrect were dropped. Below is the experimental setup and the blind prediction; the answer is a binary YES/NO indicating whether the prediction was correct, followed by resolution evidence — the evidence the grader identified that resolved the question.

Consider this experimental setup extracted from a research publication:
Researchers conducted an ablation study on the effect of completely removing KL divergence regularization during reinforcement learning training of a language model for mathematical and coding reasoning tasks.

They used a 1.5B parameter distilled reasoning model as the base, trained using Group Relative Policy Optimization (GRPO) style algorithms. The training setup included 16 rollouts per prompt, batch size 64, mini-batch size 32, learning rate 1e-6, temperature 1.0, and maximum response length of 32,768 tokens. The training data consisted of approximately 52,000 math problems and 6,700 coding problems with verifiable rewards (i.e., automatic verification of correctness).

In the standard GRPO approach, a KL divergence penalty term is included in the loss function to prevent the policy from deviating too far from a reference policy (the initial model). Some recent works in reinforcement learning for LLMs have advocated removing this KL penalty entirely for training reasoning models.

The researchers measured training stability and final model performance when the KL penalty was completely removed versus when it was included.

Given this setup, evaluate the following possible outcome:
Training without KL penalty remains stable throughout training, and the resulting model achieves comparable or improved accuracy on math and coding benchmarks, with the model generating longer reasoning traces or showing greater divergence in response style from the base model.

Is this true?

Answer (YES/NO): NO